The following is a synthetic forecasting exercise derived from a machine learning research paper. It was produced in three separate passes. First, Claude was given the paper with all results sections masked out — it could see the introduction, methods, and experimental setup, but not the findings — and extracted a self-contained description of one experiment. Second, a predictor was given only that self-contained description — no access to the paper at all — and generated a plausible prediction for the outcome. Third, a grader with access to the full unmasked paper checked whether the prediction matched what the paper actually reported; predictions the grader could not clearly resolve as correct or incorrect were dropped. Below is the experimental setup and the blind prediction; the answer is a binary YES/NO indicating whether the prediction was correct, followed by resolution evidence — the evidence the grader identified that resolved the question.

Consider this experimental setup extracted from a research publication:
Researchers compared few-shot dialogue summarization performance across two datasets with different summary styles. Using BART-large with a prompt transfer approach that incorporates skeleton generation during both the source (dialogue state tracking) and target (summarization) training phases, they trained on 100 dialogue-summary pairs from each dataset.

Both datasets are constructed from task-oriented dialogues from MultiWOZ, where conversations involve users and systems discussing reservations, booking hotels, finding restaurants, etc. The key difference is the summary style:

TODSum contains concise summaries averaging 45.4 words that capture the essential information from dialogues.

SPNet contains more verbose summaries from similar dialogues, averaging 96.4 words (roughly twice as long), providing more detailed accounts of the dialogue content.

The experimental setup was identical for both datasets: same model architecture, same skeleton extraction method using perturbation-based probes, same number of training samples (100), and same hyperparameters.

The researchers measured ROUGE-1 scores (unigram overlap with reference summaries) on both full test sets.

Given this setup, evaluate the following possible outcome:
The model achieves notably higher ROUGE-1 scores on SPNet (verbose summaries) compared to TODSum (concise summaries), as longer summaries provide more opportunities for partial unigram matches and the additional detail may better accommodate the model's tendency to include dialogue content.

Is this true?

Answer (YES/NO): NO